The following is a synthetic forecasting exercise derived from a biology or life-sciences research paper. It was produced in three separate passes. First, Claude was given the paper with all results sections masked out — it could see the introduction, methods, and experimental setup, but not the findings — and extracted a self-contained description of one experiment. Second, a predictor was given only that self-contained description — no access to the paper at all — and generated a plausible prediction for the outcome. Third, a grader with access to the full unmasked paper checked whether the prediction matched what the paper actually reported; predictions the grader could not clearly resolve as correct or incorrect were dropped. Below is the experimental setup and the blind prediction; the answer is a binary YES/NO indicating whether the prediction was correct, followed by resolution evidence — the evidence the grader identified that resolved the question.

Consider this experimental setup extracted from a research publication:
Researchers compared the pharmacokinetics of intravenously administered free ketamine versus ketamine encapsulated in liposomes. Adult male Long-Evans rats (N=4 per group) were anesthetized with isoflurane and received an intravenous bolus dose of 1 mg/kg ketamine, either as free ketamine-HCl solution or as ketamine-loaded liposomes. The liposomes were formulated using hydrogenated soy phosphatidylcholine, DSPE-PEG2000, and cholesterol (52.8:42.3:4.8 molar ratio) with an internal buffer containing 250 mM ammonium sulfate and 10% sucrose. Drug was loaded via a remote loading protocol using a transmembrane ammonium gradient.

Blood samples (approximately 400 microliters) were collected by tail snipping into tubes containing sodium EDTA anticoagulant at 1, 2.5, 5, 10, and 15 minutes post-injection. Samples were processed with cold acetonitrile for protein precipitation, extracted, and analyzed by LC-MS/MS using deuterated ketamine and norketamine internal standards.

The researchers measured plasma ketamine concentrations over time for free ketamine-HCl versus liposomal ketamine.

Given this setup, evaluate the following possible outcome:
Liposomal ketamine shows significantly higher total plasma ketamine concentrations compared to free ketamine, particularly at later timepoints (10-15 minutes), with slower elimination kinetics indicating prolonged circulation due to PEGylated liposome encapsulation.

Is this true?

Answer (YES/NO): YES